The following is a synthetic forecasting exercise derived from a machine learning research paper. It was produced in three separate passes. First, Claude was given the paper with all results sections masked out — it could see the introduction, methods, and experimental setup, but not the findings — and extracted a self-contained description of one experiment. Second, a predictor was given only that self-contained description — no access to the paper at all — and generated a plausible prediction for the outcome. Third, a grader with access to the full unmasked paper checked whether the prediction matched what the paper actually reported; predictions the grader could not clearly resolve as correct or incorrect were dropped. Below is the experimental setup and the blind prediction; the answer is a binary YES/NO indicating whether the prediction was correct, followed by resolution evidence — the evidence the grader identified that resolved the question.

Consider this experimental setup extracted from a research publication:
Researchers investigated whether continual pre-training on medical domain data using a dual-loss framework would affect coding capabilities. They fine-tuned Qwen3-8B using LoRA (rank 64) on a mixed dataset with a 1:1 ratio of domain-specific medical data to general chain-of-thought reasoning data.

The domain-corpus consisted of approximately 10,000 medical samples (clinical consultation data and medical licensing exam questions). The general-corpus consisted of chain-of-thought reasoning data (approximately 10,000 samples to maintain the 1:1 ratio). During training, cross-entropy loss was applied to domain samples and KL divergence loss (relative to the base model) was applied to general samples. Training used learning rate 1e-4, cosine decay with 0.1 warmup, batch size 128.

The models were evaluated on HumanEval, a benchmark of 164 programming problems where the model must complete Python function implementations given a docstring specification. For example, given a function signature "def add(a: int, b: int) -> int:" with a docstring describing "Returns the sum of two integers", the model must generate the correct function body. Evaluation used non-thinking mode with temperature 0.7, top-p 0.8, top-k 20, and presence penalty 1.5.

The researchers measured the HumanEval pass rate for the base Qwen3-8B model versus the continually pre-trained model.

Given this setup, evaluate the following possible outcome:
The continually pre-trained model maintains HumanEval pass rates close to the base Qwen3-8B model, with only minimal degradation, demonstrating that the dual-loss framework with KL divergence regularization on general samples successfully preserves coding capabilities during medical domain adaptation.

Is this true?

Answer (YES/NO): NO